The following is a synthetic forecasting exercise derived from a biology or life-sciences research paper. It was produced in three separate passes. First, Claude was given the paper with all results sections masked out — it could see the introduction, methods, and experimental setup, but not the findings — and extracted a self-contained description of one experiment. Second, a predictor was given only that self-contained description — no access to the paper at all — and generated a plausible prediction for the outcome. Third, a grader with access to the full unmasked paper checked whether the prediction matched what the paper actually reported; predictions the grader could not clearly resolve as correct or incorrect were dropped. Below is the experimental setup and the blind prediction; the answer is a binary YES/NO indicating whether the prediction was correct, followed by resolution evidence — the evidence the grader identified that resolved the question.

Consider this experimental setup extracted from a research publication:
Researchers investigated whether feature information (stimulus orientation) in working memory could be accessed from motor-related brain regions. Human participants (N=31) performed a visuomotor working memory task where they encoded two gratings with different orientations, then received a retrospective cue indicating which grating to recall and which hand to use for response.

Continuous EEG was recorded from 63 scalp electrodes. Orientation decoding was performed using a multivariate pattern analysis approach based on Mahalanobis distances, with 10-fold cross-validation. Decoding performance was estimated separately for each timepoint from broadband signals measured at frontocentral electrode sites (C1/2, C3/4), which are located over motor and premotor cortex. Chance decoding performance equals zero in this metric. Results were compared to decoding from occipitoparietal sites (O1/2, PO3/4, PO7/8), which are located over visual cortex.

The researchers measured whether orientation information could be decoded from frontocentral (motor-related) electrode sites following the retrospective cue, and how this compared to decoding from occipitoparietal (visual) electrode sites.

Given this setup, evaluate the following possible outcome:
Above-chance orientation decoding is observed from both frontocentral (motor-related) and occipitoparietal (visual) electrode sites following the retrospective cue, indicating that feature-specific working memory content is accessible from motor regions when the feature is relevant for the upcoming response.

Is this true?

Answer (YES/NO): NO